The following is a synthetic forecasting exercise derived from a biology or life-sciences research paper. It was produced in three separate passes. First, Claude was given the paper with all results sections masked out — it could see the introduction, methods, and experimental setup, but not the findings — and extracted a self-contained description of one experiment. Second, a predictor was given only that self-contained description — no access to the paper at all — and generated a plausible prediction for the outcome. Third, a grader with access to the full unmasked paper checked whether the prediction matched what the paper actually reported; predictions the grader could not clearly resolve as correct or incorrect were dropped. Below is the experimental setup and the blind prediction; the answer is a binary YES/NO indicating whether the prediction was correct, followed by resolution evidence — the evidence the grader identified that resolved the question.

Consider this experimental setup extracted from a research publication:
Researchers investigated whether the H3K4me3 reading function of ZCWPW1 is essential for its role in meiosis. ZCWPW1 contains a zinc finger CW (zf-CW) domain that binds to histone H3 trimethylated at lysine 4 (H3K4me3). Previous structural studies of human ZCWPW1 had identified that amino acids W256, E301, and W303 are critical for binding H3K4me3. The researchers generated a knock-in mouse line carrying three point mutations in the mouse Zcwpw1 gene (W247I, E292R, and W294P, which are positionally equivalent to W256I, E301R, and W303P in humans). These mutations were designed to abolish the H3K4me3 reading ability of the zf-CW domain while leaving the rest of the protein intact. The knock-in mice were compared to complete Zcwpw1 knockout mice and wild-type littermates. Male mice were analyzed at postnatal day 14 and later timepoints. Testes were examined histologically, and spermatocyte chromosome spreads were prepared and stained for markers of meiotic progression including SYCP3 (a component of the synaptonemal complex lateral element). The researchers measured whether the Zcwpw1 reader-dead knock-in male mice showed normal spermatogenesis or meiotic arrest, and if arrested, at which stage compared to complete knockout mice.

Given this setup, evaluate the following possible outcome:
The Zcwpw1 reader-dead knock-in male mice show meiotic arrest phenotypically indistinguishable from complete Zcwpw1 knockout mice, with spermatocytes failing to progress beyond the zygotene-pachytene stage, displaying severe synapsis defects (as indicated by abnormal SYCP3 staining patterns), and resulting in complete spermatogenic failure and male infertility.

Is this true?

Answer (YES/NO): YES